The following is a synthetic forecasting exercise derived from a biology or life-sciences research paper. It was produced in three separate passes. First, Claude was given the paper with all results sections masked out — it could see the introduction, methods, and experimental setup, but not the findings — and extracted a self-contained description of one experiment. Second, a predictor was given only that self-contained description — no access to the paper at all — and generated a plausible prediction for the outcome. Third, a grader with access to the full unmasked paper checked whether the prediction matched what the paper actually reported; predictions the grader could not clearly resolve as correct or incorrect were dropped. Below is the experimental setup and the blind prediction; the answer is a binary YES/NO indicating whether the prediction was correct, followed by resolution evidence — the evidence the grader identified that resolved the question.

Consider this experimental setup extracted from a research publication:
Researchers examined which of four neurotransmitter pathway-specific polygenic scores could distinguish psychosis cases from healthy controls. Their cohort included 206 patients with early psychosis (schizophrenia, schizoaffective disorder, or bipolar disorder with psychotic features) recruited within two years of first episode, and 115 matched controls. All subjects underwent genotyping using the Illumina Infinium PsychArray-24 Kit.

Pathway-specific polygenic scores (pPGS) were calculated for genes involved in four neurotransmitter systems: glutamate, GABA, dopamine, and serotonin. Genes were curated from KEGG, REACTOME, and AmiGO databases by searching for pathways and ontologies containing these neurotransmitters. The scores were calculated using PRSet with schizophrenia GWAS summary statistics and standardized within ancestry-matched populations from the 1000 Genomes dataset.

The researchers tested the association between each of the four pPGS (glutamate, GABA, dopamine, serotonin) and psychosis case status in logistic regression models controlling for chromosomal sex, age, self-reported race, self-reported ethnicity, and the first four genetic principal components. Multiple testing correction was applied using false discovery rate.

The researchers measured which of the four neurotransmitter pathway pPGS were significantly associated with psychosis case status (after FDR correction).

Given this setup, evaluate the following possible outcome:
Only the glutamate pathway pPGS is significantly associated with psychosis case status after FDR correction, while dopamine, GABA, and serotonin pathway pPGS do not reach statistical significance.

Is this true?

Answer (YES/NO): NO